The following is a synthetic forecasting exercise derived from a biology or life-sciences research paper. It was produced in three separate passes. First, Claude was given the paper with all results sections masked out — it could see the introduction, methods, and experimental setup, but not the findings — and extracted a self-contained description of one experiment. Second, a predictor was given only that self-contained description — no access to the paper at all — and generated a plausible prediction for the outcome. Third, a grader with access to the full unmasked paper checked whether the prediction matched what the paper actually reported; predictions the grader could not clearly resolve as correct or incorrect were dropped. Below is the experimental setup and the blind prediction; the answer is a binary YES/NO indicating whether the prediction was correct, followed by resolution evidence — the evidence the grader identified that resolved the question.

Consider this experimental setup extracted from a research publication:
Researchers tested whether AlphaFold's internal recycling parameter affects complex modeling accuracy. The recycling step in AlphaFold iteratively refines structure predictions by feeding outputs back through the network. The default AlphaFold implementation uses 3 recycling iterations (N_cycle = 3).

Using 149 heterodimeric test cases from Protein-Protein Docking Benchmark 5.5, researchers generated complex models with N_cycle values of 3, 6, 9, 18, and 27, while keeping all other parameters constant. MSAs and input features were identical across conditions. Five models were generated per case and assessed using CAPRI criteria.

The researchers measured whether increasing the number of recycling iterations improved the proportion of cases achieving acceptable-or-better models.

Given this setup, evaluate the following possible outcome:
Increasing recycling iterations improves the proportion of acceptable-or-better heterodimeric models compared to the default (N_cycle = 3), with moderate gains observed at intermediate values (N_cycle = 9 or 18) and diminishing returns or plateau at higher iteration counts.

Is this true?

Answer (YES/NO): NO